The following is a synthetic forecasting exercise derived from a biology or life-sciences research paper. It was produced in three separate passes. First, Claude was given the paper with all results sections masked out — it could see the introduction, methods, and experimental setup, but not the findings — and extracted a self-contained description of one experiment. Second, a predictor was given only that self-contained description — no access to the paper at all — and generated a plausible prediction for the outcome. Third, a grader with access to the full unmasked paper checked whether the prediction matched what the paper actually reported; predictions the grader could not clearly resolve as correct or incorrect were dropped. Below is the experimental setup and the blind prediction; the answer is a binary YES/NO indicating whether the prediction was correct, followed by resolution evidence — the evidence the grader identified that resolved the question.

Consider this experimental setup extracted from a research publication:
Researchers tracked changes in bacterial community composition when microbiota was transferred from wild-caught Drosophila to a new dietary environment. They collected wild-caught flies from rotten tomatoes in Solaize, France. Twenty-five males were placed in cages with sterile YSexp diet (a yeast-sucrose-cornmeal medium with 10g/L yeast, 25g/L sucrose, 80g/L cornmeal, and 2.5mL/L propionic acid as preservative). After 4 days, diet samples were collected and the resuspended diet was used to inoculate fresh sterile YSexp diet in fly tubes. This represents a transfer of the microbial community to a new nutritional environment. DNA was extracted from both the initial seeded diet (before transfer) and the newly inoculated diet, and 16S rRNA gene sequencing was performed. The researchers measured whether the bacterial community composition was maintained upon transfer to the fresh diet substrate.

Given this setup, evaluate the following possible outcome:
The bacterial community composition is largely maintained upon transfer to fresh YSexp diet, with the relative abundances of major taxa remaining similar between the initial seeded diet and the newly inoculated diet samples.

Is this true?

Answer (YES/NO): YES